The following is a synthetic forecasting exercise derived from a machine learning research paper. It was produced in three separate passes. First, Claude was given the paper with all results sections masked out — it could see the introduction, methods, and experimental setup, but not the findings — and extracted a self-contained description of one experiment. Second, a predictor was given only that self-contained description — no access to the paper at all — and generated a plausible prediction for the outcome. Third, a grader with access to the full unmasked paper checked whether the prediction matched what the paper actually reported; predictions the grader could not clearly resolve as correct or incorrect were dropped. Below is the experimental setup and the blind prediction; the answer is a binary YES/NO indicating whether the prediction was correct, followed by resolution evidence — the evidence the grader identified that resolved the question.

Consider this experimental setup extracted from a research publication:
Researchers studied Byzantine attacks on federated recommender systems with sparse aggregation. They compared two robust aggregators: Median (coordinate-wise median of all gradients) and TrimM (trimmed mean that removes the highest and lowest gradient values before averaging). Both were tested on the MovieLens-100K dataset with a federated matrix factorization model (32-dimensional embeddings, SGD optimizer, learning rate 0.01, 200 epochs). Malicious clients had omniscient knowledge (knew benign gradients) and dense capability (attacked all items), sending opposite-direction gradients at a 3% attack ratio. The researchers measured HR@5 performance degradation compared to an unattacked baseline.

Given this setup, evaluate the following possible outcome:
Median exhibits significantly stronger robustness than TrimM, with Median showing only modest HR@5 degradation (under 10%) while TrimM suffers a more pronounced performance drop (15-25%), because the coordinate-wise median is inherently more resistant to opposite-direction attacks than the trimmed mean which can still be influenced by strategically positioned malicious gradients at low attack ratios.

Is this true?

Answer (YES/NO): NO